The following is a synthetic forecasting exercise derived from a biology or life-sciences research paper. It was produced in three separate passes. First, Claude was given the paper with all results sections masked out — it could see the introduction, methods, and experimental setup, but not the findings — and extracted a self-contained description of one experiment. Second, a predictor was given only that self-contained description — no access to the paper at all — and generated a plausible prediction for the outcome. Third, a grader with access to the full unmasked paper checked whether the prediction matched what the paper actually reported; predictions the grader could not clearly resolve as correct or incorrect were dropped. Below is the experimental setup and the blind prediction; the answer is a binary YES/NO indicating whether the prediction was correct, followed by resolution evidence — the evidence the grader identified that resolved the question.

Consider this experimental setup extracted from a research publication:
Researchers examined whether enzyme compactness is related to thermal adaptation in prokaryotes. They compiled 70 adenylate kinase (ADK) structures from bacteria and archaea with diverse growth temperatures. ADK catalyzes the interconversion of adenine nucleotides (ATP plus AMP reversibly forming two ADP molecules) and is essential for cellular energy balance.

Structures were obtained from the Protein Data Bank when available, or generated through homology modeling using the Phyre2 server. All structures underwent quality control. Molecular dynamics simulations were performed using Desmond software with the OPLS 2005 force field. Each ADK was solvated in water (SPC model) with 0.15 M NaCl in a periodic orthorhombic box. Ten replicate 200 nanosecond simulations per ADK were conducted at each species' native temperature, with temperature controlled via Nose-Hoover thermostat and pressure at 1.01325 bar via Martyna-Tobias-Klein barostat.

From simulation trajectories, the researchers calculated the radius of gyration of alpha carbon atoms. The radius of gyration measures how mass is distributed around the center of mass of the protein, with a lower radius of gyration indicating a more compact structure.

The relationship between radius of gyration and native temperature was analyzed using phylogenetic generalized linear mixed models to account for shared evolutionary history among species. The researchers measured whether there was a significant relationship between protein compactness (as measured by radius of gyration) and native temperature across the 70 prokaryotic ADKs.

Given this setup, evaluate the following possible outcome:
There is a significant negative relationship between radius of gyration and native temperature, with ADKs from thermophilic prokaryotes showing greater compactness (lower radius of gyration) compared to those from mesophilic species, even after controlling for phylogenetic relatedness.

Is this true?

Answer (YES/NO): NO